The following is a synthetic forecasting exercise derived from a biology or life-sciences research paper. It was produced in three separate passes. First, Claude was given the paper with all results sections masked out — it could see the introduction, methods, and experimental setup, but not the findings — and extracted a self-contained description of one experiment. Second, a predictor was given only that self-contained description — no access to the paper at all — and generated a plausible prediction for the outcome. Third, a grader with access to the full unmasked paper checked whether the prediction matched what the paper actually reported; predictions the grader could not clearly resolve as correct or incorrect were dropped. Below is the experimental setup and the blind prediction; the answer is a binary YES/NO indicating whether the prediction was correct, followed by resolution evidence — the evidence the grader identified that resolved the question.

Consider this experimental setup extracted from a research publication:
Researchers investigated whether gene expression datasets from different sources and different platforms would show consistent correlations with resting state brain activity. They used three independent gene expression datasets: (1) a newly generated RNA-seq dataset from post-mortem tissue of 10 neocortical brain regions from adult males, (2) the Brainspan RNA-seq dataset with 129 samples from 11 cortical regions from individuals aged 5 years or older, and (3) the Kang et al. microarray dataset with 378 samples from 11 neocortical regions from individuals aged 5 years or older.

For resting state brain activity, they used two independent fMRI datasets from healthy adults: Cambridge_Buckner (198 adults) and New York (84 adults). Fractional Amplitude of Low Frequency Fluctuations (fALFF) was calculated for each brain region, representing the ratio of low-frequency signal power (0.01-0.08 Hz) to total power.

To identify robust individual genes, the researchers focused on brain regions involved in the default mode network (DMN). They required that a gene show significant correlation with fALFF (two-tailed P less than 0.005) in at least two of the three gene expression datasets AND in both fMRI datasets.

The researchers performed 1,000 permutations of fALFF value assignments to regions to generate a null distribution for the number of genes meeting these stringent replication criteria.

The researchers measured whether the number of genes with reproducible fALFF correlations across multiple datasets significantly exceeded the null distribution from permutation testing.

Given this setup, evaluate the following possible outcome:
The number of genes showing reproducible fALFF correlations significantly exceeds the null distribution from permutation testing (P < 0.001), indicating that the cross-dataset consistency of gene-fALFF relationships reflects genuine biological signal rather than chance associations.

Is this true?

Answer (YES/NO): NO